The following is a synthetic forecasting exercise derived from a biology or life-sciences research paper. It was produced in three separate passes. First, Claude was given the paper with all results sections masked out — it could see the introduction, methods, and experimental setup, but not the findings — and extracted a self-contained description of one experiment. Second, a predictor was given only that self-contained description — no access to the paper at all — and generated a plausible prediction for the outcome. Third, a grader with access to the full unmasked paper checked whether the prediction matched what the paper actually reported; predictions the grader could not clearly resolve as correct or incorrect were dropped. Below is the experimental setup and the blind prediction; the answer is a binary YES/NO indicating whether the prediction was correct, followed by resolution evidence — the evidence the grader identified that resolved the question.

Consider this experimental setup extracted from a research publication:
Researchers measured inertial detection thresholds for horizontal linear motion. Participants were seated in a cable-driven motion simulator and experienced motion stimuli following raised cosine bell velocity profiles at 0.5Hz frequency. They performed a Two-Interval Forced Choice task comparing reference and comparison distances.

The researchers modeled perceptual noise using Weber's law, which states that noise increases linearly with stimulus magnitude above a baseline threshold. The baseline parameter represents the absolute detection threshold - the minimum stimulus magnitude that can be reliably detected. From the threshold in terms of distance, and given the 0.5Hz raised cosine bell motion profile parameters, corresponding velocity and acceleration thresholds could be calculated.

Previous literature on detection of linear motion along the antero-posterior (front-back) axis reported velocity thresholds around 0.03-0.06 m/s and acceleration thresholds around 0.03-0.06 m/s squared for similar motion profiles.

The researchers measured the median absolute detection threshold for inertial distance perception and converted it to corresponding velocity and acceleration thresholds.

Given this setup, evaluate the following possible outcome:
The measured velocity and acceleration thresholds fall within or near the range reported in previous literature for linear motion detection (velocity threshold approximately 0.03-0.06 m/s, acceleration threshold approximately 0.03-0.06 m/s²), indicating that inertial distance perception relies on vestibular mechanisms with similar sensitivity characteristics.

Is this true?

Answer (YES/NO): NO